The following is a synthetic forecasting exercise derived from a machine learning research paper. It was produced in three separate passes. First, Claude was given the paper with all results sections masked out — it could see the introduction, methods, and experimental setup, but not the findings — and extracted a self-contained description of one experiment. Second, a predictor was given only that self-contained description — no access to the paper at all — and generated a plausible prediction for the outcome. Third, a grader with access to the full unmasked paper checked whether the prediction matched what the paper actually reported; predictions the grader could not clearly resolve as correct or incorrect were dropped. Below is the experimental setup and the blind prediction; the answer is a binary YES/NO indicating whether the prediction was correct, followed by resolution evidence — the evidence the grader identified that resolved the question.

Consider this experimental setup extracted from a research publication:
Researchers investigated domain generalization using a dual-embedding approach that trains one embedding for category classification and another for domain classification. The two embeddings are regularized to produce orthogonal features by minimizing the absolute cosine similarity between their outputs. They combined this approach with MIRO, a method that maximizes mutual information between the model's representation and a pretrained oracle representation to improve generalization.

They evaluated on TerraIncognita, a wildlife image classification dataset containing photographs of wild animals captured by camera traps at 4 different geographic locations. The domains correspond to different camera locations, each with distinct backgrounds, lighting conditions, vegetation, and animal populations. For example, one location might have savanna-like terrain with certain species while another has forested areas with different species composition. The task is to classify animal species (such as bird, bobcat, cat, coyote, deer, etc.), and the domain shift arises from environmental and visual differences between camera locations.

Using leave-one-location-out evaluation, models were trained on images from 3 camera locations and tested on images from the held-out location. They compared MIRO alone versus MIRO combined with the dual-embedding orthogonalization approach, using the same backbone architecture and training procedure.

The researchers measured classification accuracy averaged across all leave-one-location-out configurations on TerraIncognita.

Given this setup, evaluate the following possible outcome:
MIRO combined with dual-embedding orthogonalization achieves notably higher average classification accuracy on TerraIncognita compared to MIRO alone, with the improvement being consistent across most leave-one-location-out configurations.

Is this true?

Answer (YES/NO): NO